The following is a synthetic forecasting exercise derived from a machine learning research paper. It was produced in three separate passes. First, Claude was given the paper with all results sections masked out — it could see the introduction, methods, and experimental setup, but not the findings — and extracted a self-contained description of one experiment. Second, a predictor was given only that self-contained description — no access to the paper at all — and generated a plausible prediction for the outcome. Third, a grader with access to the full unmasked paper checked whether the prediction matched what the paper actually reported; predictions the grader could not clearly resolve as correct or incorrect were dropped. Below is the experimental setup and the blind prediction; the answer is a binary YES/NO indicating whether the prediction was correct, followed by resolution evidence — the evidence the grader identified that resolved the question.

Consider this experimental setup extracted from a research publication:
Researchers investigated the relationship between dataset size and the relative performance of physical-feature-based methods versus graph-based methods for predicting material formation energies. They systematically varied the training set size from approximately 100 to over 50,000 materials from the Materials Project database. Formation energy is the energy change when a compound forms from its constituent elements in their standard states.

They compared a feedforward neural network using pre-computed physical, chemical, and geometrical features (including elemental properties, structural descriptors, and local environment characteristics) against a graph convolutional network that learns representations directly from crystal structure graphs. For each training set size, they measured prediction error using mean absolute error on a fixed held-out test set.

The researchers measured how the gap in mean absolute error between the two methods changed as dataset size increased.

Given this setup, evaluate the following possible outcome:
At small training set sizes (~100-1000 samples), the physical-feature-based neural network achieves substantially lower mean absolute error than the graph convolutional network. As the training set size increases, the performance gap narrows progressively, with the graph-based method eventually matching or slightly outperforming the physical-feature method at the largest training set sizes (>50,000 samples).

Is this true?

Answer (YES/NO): YES